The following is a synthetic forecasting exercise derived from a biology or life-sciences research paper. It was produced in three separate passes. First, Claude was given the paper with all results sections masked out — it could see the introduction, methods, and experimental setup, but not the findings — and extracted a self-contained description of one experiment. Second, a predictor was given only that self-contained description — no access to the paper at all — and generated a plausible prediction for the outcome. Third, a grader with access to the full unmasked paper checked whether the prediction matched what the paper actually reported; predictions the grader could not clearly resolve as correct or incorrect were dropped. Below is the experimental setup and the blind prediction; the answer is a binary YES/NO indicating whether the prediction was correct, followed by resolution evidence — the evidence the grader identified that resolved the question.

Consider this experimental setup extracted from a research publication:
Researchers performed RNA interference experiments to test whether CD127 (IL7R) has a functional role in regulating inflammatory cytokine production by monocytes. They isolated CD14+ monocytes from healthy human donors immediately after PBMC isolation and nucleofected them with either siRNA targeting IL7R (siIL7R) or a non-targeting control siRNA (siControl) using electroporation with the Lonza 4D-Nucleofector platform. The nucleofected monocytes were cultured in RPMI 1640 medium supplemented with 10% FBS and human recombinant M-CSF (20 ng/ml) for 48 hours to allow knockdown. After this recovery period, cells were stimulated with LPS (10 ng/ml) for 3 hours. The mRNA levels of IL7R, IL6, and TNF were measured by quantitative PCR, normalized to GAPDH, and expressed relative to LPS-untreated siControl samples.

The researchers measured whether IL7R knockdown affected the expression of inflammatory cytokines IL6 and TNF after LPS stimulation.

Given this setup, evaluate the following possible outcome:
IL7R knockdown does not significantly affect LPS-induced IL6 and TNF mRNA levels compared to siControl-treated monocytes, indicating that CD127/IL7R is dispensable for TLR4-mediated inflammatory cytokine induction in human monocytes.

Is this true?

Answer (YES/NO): NO